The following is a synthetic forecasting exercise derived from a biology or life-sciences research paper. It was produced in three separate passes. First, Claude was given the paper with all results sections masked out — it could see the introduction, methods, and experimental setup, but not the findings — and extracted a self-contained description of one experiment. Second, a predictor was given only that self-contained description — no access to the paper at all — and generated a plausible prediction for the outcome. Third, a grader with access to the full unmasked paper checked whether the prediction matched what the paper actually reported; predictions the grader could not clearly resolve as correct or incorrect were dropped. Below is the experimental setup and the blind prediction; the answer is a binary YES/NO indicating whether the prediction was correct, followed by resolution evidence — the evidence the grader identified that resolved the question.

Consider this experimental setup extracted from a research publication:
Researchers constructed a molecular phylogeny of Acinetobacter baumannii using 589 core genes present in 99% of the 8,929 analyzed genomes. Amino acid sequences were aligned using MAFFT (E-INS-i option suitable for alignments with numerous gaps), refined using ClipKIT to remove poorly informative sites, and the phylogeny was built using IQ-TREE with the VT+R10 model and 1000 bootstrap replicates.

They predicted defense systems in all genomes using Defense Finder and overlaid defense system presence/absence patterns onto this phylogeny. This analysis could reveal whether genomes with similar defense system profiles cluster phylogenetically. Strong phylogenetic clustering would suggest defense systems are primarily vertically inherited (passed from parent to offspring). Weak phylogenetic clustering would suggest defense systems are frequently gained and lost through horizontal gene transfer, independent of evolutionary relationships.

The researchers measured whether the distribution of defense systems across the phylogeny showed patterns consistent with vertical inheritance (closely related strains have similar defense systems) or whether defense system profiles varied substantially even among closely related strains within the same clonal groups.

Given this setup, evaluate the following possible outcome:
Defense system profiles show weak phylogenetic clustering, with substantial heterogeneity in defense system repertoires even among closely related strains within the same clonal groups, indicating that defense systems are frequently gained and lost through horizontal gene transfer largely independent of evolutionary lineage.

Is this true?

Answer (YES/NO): NO